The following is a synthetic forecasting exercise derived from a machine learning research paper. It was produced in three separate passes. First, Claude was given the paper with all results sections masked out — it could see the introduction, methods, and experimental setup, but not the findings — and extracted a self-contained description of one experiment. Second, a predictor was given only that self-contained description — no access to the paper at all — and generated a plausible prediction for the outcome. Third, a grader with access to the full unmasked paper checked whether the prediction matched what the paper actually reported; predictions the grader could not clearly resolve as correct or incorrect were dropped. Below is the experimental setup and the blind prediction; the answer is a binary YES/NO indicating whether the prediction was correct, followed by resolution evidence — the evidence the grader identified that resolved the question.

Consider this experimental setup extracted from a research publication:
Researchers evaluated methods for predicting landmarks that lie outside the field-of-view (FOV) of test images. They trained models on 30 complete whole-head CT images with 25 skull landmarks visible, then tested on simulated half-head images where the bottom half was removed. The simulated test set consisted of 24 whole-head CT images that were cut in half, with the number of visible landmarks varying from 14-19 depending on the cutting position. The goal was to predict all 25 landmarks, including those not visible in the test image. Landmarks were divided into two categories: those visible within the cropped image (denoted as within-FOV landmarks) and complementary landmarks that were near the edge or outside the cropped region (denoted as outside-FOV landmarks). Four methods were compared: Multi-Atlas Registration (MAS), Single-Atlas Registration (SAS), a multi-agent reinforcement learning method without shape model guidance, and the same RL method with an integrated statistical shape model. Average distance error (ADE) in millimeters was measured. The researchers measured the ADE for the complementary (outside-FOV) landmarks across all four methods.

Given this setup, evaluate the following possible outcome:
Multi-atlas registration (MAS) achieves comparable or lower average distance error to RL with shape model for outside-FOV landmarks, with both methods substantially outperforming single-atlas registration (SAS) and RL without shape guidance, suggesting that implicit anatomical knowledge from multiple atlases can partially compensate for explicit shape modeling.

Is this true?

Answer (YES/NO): YES